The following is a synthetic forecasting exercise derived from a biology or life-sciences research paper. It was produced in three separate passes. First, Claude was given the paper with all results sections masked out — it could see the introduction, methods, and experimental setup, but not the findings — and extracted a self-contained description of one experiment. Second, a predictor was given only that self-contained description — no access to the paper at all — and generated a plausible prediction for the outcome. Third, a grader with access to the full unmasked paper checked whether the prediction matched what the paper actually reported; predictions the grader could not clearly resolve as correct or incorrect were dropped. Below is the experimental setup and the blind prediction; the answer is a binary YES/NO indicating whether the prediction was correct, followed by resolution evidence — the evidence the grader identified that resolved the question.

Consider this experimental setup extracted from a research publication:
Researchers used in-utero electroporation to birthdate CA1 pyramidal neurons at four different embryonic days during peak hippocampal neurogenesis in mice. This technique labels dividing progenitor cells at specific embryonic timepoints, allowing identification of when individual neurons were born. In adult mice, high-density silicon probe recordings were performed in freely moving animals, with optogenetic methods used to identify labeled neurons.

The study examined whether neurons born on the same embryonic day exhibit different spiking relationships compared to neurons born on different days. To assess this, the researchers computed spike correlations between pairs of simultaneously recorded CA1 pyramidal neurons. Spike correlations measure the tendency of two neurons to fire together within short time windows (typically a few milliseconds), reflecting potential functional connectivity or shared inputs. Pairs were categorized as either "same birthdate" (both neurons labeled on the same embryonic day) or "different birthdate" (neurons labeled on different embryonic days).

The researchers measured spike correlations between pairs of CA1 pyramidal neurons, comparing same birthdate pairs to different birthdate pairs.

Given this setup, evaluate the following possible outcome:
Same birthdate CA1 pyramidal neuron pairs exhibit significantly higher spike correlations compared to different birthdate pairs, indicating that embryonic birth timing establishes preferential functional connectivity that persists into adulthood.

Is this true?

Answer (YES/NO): YES